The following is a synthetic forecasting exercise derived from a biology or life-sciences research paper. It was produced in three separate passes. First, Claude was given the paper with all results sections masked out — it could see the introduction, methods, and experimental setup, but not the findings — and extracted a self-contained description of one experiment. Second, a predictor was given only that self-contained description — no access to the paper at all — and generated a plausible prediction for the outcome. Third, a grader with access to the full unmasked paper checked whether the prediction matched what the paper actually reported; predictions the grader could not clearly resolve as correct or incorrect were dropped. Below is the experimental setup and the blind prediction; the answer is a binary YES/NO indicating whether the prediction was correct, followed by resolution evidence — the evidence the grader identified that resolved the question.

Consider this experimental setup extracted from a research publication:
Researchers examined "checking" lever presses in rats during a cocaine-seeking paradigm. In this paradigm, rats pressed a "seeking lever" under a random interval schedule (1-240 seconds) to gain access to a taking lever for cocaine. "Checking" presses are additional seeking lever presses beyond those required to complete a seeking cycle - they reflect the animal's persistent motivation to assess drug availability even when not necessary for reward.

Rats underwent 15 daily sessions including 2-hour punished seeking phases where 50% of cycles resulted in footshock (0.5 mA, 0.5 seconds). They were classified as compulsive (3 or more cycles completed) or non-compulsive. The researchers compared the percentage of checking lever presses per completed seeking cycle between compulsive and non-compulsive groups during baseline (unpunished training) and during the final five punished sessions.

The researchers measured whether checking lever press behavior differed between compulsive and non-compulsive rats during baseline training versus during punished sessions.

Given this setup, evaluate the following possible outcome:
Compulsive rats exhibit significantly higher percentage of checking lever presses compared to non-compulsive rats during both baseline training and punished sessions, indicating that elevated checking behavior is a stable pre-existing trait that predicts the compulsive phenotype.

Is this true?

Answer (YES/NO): NO